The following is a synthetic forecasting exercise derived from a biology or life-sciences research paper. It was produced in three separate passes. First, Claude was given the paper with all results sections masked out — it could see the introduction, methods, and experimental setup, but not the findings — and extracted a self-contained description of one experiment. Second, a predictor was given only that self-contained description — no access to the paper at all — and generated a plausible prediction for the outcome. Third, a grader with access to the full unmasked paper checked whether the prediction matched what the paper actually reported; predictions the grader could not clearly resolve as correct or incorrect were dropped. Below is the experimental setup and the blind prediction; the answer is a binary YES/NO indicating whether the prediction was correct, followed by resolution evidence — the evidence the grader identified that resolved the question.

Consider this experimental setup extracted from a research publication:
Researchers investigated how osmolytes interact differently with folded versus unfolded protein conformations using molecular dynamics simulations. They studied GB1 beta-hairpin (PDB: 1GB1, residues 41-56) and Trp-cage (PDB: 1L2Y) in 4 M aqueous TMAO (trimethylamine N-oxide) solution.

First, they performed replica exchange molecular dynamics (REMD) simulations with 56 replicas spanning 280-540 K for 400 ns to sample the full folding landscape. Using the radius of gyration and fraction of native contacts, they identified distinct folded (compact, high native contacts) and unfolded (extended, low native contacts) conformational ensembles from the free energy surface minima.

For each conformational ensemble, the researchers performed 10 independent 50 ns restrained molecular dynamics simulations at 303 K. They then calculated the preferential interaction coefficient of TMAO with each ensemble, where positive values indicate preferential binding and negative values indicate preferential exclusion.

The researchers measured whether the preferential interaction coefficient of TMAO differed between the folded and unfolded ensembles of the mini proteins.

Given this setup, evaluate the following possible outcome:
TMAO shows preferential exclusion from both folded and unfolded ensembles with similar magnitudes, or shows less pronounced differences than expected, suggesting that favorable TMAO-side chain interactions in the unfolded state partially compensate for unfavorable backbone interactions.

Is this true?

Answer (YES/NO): NO